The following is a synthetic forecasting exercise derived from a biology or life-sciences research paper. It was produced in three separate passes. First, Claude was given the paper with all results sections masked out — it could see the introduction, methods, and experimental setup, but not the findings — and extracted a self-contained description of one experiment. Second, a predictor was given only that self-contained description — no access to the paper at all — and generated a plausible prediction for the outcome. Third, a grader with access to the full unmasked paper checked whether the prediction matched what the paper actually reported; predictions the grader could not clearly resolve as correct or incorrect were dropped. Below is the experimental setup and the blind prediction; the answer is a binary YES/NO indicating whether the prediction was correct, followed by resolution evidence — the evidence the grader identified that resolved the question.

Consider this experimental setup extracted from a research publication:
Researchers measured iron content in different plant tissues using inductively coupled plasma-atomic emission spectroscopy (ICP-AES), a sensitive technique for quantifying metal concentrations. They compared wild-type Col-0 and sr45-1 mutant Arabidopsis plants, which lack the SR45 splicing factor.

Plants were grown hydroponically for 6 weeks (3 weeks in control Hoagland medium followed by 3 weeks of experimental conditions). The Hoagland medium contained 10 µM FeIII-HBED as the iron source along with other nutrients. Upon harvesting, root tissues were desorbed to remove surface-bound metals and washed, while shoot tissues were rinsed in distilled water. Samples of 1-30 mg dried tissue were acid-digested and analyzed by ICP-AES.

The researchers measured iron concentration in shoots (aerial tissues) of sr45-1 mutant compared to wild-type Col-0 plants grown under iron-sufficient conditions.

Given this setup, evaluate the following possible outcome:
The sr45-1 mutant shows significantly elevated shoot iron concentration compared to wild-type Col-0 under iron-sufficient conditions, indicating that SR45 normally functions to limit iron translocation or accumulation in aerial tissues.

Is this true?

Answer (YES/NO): NO